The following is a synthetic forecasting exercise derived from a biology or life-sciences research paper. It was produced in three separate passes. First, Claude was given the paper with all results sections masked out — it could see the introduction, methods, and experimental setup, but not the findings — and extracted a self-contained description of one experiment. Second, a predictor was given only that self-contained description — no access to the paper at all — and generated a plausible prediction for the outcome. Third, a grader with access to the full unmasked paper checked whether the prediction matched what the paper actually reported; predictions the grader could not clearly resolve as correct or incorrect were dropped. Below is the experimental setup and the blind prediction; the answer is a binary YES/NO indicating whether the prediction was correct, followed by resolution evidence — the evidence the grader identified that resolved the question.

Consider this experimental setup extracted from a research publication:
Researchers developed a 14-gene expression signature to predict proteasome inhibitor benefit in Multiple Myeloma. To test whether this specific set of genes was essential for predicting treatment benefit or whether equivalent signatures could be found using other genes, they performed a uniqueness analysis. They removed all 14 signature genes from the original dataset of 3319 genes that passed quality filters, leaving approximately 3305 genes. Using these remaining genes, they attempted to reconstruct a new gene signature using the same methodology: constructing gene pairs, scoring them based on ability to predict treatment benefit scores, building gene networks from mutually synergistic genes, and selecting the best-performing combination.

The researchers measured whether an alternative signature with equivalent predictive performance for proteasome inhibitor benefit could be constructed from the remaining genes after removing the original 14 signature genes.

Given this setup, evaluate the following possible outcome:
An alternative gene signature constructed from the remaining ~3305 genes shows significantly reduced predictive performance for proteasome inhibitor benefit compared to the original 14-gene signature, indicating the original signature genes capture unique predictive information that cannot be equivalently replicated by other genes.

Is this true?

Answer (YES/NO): YES